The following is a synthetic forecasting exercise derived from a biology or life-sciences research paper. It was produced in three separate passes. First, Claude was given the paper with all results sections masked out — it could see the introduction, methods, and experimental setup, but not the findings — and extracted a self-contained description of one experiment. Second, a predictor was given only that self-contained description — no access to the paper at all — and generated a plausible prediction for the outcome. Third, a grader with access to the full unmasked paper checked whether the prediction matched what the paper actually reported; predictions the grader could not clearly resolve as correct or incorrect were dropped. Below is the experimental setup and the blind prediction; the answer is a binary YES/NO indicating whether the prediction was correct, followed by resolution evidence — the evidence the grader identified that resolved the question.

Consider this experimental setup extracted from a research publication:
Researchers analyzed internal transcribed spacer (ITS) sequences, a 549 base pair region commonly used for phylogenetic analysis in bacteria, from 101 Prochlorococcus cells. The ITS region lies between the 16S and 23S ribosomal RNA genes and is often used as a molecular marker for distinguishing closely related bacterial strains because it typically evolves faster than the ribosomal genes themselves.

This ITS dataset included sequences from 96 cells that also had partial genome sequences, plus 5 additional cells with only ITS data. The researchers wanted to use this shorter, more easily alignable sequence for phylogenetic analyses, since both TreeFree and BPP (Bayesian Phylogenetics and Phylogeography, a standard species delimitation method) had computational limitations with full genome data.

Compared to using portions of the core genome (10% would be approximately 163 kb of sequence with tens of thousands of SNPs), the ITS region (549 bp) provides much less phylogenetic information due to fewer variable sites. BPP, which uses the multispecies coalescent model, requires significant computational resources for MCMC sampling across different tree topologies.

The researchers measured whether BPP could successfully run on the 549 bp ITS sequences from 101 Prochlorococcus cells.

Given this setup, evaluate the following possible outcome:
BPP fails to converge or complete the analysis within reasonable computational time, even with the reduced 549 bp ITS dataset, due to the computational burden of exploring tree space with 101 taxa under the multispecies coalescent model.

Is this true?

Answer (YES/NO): NO